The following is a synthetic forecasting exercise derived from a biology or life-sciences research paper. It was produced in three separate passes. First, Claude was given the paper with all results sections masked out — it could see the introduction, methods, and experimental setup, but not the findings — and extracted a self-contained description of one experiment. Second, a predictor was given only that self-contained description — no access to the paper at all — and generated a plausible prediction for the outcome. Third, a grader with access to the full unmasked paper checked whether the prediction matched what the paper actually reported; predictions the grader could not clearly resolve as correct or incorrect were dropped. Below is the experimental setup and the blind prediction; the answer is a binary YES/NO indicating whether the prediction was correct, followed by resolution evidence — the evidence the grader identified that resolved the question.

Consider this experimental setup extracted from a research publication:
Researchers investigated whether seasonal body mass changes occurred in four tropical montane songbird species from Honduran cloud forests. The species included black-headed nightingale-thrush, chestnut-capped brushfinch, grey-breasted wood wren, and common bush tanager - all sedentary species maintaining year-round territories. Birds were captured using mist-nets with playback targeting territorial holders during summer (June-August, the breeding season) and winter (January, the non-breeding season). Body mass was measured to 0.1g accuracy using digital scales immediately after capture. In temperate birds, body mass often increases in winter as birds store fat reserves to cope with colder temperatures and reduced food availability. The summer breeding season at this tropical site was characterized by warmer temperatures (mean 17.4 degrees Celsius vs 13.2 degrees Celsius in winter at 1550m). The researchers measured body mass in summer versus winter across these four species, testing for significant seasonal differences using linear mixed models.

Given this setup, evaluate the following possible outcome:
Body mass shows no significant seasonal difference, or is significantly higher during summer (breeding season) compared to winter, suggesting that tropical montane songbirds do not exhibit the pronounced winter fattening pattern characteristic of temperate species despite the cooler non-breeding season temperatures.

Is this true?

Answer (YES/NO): YES